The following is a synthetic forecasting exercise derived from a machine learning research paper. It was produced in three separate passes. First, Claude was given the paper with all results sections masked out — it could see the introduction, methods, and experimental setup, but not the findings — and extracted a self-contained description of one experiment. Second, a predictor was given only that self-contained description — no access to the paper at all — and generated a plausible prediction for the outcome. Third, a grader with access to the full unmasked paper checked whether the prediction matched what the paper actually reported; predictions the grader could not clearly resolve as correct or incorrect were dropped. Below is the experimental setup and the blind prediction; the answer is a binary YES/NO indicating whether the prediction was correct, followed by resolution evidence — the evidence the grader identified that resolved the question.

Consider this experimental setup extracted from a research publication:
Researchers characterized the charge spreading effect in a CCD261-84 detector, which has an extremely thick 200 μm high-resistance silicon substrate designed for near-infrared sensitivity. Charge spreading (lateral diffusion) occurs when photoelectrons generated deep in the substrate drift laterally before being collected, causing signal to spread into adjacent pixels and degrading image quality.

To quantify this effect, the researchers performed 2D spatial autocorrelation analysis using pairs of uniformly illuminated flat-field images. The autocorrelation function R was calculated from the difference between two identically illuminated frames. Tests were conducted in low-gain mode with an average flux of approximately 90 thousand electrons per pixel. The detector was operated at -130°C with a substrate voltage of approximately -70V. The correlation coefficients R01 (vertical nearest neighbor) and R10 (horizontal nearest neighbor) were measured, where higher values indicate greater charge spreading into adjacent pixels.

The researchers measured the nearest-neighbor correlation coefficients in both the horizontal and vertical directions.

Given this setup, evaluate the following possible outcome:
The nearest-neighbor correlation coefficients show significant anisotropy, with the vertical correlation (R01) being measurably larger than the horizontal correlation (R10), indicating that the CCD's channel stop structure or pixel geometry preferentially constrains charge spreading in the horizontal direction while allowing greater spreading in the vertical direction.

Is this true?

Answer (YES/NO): YES